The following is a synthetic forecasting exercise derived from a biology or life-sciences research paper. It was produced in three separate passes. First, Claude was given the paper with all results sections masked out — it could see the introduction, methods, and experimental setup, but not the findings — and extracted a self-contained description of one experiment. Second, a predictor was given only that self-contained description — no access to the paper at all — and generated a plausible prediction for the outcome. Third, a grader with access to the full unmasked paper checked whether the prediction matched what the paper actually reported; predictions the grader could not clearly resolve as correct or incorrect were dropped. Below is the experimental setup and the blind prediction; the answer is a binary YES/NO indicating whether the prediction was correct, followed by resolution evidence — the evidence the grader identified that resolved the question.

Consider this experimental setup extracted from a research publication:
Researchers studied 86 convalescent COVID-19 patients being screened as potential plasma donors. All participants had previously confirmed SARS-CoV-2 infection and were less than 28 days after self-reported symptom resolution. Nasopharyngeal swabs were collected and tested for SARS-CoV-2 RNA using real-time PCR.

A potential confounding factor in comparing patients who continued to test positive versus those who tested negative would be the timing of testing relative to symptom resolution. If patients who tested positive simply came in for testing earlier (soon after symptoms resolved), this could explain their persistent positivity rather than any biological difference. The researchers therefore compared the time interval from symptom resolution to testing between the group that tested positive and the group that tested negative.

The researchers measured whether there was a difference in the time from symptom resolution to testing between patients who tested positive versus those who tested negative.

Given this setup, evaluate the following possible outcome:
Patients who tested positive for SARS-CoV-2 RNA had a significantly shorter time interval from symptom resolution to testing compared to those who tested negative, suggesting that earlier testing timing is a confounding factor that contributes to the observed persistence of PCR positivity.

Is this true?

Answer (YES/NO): NO